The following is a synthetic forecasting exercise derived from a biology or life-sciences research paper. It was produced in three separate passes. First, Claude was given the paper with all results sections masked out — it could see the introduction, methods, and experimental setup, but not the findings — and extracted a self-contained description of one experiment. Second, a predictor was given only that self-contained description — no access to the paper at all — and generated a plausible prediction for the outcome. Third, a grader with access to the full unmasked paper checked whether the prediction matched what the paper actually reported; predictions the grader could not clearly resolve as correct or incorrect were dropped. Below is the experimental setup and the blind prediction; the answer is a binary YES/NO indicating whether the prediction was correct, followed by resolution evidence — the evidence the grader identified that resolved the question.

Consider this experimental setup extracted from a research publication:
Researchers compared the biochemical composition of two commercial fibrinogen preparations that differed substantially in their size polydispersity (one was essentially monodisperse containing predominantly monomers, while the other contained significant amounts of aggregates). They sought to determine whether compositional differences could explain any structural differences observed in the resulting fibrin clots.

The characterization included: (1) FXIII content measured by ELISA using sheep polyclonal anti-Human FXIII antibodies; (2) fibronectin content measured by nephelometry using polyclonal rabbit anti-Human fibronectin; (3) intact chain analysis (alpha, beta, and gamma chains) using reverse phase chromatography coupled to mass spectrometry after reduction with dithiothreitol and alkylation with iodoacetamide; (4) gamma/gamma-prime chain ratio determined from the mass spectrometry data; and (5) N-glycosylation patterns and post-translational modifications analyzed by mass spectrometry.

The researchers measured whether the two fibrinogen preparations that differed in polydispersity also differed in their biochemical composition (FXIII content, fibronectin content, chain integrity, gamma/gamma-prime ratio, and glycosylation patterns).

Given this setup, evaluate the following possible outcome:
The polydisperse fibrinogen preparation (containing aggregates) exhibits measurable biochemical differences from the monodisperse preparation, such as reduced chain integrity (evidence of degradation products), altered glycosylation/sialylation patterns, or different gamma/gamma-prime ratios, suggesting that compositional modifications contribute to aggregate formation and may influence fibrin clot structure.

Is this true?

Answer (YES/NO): NO